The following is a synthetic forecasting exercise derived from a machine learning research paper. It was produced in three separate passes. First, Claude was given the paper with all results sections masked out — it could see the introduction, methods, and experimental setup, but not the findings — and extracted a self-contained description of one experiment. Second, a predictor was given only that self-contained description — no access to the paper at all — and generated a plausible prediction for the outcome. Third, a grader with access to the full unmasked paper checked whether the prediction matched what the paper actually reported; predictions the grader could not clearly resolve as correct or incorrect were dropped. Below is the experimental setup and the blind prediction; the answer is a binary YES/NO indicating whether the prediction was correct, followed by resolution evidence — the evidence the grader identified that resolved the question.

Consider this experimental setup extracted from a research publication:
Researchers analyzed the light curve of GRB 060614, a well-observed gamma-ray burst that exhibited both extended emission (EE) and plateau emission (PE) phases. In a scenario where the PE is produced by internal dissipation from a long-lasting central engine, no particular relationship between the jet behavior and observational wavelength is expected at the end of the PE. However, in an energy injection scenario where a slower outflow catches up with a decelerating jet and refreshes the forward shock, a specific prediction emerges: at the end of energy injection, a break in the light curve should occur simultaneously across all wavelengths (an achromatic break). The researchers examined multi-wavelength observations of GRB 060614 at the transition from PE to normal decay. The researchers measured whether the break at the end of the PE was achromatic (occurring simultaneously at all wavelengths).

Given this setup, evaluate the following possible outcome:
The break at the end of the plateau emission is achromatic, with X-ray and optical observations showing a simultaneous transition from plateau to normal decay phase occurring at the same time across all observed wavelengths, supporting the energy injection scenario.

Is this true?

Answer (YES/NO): YES